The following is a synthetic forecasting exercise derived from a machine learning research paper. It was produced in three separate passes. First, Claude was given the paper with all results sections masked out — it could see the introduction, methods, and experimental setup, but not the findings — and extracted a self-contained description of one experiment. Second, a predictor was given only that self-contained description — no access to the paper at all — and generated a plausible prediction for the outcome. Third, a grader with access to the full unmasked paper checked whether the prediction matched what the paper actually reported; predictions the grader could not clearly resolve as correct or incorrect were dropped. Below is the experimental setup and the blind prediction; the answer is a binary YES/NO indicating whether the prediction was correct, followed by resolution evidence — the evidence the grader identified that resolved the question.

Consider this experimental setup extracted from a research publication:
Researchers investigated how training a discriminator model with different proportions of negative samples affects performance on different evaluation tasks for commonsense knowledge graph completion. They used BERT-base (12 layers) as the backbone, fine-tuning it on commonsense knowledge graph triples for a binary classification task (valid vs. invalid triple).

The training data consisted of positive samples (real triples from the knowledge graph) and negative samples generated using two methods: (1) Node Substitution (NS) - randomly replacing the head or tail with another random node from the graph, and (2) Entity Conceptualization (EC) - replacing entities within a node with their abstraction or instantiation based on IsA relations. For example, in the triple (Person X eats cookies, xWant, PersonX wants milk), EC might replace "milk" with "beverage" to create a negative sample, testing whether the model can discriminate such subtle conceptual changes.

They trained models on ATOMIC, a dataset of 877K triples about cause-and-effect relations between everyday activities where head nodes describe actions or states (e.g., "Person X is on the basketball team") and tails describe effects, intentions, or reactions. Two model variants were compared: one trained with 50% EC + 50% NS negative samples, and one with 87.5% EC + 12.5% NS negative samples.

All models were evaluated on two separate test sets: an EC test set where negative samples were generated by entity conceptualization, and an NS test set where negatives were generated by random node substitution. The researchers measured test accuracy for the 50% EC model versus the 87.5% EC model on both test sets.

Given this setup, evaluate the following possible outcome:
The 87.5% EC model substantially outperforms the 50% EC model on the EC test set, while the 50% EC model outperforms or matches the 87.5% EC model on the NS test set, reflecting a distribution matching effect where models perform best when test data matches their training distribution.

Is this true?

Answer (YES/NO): YES